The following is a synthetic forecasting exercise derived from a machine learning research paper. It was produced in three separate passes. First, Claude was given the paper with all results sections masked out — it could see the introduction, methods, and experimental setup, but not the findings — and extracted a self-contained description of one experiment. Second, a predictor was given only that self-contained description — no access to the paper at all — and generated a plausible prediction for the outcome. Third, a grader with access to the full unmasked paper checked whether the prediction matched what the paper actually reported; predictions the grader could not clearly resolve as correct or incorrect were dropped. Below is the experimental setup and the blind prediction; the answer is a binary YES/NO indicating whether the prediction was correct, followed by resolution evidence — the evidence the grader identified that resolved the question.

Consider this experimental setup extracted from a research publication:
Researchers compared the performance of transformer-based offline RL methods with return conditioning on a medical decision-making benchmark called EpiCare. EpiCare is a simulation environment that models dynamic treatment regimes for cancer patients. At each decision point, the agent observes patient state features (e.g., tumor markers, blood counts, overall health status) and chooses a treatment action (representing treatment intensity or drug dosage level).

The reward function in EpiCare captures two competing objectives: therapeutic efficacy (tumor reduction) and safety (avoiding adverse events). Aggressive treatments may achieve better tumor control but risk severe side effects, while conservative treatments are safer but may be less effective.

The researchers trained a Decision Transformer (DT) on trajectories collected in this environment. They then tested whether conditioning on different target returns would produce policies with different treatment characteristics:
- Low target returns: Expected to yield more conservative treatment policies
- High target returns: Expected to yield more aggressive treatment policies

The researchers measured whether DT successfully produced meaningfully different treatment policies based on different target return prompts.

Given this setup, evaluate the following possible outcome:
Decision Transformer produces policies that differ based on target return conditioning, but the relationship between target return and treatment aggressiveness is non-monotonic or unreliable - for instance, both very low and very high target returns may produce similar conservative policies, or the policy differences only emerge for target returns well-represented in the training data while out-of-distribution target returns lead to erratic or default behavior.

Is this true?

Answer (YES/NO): NO